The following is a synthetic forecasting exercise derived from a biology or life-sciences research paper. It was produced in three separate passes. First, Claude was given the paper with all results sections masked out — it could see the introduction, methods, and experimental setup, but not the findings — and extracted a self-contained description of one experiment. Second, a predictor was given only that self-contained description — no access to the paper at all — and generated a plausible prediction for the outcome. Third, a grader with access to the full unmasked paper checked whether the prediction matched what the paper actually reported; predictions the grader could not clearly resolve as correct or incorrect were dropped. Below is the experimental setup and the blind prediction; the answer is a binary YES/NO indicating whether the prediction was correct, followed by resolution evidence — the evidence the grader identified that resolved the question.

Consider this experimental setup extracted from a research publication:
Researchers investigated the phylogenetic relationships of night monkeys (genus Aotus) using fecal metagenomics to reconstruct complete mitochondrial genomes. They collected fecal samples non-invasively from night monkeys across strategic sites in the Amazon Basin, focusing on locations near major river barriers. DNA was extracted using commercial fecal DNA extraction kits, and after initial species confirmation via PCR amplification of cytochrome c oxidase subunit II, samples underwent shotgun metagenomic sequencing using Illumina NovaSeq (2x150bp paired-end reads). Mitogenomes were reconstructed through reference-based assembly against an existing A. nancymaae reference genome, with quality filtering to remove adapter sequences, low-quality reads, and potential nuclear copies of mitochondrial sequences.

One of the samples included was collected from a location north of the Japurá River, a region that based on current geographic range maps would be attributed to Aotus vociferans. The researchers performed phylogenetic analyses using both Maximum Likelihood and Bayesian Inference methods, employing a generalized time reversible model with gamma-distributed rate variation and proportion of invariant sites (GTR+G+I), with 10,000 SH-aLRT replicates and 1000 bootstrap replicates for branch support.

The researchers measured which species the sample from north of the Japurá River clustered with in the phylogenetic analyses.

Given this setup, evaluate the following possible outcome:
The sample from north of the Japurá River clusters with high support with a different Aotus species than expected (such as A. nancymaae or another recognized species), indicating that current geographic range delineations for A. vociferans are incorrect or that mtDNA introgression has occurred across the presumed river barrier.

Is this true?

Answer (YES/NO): YES